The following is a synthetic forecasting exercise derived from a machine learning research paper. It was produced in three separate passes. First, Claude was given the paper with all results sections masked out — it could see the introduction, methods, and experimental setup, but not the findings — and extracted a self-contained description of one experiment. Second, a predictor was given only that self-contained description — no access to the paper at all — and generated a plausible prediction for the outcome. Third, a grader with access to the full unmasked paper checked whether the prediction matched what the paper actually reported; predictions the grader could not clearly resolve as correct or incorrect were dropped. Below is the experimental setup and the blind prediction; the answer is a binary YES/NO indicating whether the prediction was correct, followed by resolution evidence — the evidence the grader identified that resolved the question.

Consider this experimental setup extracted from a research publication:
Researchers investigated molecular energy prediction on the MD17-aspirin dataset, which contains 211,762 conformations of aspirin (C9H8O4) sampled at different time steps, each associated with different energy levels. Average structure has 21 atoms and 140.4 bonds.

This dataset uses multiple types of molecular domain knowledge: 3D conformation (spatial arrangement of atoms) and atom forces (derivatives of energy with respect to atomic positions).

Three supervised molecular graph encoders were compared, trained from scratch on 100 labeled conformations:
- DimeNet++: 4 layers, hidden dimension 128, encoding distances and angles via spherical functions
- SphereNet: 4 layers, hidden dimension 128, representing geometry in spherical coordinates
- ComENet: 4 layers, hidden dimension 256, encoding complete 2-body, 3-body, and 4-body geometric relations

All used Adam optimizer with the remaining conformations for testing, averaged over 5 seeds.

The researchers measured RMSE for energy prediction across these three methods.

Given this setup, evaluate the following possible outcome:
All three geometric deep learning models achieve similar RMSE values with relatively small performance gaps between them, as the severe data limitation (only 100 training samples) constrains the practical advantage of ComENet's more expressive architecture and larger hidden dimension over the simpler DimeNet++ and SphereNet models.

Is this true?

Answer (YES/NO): YES